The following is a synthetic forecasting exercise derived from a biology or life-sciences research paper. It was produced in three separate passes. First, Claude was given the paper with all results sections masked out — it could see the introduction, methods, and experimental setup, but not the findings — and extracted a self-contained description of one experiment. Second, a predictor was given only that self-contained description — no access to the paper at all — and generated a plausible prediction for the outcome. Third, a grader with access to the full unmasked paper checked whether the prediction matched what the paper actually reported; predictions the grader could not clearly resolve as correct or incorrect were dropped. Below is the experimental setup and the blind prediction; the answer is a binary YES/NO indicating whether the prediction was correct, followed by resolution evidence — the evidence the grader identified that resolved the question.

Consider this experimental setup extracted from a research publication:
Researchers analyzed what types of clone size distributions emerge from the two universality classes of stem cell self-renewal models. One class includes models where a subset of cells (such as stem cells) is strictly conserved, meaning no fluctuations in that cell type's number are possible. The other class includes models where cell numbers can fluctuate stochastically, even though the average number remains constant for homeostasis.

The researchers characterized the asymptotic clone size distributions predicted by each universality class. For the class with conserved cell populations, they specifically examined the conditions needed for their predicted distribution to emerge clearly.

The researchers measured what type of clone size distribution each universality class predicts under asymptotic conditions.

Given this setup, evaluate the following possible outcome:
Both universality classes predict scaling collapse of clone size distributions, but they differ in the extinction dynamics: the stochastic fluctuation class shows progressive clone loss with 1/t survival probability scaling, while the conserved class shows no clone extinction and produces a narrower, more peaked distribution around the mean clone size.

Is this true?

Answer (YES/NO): NO